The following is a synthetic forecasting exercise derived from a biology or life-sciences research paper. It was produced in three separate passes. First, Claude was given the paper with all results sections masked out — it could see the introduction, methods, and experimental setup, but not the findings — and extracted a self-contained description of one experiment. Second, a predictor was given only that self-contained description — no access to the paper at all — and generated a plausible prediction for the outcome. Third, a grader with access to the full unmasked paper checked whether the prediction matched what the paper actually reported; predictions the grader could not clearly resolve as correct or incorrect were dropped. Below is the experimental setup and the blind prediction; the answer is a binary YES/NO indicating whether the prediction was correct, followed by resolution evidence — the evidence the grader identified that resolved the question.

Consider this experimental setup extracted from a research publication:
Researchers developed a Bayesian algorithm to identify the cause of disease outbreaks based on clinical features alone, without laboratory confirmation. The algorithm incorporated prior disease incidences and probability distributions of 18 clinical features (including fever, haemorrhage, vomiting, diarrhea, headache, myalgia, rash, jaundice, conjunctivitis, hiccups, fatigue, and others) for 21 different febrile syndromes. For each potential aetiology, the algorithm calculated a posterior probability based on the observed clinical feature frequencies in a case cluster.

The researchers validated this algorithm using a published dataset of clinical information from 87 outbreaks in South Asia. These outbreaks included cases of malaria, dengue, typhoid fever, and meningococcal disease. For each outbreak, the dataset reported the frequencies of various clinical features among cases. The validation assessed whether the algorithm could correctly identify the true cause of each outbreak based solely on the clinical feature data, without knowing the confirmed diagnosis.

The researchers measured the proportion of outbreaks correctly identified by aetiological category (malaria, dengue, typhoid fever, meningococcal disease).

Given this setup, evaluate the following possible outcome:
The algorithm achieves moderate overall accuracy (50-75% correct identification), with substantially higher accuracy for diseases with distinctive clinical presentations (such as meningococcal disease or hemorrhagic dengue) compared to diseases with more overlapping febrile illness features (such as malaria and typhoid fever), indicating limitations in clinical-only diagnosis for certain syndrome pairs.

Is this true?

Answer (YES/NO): NO